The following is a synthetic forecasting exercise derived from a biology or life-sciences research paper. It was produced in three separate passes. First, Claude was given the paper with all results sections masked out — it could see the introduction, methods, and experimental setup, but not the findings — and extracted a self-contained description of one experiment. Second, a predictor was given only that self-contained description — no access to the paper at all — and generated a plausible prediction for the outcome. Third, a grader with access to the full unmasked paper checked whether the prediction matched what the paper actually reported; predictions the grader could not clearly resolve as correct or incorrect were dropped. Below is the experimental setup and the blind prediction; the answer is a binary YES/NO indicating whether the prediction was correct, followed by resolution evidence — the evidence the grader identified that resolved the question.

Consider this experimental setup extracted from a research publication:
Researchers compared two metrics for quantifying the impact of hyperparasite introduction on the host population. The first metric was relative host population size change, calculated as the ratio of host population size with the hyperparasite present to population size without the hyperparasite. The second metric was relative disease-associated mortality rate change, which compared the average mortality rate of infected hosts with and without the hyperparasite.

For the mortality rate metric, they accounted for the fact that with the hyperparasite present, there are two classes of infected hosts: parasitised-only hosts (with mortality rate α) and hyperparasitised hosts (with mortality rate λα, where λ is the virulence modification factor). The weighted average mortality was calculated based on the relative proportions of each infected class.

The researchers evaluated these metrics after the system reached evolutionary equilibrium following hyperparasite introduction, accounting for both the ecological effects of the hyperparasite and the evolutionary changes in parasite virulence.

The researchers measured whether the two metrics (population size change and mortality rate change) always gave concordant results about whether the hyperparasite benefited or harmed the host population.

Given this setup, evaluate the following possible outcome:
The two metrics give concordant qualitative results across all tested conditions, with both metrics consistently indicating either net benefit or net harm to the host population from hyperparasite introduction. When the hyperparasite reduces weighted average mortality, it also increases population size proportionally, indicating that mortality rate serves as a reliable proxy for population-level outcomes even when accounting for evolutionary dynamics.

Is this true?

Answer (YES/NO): NO